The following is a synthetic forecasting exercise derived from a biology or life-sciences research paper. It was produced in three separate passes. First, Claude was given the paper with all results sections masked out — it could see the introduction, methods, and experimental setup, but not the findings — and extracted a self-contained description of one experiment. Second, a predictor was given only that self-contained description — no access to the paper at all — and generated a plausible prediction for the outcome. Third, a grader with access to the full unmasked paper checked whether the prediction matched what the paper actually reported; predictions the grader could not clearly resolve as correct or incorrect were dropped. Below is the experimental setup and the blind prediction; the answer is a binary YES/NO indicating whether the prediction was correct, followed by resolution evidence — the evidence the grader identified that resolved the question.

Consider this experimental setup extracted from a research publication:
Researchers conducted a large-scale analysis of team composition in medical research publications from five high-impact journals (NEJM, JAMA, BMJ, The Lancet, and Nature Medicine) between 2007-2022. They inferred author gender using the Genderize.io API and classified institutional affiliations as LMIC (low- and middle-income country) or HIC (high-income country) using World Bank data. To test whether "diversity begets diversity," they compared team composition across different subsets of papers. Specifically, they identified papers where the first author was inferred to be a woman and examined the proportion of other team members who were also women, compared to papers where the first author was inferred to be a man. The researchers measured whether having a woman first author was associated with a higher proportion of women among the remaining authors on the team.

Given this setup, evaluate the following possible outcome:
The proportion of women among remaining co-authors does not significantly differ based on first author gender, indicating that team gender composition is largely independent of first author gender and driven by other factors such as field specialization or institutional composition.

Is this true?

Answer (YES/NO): NO